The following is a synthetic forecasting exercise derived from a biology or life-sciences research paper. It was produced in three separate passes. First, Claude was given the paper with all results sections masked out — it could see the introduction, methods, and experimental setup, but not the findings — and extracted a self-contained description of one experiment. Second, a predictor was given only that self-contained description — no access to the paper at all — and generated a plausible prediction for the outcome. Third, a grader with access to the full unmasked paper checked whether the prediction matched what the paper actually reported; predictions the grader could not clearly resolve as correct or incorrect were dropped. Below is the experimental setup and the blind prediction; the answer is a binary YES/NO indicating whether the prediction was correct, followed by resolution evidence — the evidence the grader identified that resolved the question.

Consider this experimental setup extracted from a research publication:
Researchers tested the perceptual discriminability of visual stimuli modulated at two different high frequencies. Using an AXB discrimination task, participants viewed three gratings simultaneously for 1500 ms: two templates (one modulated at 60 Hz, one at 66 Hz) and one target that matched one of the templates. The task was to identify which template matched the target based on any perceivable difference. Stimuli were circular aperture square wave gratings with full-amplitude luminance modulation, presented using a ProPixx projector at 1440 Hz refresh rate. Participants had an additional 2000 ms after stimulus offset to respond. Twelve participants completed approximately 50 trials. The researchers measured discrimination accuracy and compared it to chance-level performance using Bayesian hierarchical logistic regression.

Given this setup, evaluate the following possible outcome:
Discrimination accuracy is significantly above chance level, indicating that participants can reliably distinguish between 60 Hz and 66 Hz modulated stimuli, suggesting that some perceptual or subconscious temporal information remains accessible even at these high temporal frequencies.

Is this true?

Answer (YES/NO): NO